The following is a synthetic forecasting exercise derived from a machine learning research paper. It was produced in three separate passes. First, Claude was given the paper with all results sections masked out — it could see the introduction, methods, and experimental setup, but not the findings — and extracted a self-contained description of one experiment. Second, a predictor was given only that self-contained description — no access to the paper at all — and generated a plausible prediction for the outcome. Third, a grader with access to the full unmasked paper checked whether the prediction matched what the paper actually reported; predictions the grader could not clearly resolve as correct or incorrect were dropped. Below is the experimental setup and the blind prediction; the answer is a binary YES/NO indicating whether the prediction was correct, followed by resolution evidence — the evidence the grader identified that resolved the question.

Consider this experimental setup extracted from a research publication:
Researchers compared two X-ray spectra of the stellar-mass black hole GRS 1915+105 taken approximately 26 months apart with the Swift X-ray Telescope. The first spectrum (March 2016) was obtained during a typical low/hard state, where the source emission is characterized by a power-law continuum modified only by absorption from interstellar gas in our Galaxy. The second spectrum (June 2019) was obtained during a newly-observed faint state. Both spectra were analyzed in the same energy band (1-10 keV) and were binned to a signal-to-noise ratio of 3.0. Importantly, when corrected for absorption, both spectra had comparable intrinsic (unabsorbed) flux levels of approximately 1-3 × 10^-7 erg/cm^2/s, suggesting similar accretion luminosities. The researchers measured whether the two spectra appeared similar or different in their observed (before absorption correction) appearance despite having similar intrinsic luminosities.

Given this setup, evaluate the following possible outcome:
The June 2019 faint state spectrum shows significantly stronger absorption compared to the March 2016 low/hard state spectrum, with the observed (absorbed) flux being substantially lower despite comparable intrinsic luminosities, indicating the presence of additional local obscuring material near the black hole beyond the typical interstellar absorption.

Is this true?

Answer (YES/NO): YES